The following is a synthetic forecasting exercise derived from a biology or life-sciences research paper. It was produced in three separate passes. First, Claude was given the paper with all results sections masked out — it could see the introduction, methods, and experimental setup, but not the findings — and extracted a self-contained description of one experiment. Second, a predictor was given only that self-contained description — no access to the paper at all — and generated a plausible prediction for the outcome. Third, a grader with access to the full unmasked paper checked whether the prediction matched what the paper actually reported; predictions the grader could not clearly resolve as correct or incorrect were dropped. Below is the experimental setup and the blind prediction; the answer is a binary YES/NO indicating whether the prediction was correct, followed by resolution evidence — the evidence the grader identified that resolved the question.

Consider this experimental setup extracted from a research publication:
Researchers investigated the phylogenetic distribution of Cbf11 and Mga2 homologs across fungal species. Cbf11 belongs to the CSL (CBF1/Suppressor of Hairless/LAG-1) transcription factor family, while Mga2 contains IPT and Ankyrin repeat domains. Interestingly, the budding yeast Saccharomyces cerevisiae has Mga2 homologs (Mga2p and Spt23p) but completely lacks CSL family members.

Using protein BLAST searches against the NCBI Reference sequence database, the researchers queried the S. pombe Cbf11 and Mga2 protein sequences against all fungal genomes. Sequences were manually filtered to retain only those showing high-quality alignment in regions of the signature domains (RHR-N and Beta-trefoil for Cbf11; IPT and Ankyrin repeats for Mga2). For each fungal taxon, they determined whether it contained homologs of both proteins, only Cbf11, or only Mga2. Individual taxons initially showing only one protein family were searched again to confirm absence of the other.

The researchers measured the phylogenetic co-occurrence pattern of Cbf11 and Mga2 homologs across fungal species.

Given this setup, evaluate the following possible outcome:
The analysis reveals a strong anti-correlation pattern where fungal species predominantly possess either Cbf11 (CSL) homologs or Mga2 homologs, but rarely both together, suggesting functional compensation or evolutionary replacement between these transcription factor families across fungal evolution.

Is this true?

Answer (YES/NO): NO